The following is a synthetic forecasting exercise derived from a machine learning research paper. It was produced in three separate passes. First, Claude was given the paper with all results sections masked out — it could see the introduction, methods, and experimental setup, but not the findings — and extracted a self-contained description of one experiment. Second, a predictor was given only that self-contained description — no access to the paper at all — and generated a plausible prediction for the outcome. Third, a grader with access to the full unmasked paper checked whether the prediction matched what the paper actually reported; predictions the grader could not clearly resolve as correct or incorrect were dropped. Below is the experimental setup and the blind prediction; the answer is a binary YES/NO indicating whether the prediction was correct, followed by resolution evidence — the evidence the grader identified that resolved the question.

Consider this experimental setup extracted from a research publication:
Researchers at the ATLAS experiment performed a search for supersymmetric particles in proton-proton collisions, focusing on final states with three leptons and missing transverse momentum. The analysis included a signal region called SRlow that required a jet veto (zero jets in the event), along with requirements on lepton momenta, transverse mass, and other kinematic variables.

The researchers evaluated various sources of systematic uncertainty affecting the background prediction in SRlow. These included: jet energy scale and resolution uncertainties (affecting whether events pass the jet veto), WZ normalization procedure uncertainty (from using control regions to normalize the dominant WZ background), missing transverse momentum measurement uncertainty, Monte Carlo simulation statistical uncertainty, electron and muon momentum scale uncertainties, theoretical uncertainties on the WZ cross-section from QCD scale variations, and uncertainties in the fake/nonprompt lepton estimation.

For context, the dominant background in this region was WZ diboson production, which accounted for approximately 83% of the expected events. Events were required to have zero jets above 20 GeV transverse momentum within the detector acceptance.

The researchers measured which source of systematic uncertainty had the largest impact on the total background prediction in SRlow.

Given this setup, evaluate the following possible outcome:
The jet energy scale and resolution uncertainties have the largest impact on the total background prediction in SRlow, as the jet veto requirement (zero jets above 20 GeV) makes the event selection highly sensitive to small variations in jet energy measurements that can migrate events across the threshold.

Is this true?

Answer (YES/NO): YES